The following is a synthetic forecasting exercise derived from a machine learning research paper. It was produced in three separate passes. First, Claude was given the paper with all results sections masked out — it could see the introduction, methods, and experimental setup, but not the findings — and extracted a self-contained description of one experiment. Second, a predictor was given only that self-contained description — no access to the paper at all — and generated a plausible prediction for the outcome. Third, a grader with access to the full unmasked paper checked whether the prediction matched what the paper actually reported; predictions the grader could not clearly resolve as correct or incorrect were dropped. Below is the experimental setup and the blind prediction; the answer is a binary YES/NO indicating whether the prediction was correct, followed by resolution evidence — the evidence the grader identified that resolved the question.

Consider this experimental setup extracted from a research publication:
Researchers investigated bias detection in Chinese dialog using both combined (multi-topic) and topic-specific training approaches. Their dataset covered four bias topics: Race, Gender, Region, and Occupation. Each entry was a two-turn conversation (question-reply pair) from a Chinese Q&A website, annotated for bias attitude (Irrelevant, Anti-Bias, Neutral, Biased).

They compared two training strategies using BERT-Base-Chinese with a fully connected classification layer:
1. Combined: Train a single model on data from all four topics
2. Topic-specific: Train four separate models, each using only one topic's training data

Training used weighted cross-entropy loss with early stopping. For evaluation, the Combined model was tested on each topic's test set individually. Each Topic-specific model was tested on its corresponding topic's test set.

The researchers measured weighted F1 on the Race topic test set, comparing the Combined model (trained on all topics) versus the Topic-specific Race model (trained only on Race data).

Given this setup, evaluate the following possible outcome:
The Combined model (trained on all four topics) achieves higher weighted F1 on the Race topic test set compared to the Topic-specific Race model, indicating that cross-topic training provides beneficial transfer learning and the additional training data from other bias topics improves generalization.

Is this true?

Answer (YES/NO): YES